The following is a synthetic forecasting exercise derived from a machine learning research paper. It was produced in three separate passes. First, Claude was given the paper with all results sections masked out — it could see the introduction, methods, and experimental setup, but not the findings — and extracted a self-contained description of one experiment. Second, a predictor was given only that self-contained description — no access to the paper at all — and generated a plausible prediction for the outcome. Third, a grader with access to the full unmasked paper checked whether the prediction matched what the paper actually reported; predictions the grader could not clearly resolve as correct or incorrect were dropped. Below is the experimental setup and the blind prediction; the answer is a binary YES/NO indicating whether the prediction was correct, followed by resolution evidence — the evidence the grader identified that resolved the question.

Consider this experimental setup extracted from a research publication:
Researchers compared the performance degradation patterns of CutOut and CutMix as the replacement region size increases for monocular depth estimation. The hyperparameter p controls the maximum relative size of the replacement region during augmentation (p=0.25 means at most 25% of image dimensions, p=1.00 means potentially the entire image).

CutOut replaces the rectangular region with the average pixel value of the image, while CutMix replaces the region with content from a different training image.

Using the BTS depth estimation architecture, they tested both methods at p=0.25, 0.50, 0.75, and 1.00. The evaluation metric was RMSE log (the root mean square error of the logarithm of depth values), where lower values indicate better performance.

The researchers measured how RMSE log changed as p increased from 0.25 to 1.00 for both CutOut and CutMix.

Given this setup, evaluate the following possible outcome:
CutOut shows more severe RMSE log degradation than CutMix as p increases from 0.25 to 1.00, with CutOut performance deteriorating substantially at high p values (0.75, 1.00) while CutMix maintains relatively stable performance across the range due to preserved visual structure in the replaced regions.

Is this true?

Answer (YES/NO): NO